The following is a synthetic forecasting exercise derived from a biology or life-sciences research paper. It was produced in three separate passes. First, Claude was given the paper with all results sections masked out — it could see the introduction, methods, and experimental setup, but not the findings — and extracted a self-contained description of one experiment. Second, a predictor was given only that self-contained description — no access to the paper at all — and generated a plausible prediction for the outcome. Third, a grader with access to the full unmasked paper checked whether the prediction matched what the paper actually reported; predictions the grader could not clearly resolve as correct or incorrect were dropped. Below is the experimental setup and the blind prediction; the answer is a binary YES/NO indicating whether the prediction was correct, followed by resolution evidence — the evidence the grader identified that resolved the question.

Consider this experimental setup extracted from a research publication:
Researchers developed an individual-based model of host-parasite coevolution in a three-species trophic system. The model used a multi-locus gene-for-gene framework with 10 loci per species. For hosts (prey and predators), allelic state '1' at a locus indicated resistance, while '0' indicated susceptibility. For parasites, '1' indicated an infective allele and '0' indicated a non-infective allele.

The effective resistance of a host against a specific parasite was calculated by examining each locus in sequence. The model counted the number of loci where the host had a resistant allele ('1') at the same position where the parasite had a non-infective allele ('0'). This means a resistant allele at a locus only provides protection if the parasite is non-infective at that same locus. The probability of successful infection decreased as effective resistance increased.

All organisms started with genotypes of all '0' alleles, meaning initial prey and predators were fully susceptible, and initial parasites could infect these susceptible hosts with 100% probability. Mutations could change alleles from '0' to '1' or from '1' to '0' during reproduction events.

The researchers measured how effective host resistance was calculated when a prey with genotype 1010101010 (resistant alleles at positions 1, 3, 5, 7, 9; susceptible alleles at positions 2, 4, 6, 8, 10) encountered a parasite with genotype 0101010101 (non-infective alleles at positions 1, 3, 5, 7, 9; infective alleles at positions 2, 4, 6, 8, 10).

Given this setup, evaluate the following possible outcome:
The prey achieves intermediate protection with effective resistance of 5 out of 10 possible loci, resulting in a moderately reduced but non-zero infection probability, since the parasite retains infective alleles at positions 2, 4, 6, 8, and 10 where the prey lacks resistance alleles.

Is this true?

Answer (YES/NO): NO